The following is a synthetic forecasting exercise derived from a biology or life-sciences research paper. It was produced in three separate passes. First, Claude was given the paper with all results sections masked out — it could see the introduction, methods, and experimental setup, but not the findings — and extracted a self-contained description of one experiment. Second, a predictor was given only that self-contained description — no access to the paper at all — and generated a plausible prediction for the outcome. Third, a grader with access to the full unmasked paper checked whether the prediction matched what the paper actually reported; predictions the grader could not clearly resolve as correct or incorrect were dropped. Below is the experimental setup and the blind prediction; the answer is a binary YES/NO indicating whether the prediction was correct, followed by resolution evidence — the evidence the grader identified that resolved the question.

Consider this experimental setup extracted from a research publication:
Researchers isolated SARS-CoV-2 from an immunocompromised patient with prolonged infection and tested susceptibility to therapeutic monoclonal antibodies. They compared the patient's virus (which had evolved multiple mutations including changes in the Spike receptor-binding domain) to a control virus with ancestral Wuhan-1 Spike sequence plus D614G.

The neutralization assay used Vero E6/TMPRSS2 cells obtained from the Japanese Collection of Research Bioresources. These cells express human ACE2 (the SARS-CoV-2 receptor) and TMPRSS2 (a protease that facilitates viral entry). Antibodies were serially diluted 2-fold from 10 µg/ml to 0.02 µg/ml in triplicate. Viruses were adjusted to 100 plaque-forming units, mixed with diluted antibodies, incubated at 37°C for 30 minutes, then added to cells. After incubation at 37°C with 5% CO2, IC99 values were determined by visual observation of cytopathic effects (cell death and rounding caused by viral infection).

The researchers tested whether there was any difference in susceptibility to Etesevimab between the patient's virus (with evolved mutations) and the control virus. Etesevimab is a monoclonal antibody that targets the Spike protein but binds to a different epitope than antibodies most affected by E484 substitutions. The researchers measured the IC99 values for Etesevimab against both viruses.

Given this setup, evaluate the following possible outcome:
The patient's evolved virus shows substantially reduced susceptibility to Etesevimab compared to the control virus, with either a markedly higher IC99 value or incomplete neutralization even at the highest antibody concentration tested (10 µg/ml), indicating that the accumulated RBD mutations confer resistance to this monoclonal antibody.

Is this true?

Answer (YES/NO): NO